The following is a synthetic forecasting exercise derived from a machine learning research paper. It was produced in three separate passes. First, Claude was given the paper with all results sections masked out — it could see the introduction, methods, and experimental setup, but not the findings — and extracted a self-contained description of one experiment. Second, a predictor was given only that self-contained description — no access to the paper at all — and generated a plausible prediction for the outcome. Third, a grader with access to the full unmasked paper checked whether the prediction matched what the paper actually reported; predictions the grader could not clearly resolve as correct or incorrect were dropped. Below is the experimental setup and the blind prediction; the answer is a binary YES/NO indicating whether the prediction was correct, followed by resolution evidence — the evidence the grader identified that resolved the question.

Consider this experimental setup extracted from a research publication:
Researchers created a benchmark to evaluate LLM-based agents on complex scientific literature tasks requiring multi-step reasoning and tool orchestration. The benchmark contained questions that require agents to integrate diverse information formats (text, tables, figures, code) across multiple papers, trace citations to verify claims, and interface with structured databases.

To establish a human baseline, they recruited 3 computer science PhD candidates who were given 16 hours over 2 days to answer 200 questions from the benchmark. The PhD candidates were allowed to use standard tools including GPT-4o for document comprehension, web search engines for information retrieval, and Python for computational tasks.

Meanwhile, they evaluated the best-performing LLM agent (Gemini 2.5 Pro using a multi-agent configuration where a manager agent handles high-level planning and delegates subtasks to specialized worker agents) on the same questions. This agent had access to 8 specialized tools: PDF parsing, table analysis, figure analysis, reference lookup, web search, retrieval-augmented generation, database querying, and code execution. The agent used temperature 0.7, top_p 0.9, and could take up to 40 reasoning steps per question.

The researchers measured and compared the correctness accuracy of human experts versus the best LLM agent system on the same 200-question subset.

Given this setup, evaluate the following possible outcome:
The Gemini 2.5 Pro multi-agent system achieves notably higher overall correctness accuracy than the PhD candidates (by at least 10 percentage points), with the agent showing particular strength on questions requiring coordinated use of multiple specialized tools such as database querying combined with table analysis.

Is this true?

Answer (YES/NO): NO